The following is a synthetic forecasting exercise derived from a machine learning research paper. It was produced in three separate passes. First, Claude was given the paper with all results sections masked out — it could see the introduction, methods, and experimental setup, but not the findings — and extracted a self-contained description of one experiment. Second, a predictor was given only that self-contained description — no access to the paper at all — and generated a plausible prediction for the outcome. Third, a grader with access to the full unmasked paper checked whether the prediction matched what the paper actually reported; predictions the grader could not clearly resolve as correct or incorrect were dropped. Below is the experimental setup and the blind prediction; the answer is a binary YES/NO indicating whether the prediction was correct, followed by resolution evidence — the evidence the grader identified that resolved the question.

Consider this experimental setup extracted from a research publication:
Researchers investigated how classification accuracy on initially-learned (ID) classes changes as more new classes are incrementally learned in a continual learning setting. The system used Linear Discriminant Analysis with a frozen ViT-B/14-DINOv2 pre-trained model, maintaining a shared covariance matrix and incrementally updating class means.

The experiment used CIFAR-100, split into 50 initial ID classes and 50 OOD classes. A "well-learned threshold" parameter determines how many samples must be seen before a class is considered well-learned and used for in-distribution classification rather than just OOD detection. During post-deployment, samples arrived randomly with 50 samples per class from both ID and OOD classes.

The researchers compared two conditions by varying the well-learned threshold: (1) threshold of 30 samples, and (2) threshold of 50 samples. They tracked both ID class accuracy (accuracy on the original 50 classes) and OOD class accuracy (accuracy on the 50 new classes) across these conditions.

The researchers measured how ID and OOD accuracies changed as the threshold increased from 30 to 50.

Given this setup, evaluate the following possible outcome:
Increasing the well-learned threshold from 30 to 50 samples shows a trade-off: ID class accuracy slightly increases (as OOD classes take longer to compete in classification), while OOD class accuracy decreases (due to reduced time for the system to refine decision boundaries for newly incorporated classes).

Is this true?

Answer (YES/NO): NO